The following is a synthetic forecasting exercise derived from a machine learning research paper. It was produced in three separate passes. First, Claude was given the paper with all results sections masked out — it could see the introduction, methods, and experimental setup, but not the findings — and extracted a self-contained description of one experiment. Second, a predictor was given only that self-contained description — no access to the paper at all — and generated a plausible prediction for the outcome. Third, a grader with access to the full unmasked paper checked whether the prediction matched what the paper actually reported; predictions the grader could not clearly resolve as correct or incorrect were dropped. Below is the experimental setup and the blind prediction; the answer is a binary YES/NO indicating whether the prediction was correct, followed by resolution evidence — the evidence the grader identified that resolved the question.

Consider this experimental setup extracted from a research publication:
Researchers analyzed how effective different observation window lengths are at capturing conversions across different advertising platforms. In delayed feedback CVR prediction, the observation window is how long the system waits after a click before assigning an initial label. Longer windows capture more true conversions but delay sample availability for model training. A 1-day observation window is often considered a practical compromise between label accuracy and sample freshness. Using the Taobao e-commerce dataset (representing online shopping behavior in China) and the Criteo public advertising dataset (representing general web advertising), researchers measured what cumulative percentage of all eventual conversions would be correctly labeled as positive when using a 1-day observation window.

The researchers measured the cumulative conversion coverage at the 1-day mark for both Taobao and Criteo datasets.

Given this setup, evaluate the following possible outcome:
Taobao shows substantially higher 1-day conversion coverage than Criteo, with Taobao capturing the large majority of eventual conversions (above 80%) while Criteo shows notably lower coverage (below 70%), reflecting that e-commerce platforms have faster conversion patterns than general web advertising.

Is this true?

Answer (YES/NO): NO